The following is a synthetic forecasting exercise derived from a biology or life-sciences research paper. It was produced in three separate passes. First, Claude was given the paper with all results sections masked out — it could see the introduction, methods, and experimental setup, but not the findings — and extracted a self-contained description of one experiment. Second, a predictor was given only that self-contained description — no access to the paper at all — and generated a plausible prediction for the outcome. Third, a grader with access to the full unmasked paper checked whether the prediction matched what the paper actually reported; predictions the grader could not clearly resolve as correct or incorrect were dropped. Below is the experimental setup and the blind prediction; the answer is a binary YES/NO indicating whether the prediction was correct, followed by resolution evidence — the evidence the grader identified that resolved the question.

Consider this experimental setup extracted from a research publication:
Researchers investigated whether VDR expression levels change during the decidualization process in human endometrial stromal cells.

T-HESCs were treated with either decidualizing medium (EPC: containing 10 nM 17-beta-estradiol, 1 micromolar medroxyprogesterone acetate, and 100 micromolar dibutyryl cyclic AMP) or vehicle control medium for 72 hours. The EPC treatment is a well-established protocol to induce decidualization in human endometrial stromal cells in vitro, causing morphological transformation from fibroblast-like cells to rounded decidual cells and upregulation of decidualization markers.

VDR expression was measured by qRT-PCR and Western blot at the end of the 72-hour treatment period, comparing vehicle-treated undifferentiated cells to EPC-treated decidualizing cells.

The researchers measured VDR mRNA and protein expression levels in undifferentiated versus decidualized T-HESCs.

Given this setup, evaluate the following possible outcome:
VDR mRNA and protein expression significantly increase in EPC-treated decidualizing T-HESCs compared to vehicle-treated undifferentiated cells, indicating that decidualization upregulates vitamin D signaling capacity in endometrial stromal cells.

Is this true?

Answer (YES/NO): NO